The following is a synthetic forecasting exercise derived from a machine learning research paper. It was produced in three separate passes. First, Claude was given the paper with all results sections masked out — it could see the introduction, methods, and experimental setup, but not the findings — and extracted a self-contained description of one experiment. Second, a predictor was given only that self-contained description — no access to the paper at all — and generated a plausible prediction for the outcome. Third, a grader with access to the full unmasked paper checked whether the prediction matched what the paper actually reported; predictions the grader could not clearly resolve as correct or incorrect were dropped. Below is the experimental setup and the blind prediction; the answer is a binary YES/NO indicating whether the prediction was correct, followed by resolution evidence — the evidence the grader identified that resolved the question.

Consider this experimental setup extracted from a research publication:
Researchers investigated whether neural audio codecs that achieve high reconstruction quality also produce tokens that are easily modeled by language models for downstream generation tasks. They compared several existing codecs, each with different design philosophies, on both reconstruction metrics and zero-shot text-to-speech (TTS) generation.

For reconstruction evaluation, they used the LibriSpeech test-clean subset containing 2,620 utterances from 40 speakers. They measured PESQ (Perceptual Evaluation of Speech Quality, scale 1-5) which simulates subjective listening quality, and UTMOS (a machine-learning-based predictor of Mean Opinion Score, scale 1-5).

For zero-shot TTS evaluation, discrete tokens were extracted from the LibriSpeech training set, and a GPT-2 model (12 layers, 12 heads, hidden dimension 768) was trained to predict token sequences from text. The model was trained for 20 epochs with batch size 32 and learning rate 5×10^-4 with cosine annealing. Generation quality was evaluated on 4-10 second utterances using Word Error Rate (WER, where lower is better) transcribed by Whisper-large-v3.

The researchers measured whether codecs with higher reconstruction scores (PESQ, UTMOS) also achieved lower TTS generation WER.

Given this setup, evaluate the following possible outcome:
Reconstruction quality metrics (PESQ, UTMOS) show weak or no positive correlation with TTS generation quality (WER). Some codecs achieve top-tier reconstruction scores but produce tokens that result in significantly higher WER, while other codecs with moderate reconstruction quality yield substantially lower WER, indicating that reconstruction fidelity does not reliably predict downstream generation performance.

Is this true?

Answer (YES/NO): NO